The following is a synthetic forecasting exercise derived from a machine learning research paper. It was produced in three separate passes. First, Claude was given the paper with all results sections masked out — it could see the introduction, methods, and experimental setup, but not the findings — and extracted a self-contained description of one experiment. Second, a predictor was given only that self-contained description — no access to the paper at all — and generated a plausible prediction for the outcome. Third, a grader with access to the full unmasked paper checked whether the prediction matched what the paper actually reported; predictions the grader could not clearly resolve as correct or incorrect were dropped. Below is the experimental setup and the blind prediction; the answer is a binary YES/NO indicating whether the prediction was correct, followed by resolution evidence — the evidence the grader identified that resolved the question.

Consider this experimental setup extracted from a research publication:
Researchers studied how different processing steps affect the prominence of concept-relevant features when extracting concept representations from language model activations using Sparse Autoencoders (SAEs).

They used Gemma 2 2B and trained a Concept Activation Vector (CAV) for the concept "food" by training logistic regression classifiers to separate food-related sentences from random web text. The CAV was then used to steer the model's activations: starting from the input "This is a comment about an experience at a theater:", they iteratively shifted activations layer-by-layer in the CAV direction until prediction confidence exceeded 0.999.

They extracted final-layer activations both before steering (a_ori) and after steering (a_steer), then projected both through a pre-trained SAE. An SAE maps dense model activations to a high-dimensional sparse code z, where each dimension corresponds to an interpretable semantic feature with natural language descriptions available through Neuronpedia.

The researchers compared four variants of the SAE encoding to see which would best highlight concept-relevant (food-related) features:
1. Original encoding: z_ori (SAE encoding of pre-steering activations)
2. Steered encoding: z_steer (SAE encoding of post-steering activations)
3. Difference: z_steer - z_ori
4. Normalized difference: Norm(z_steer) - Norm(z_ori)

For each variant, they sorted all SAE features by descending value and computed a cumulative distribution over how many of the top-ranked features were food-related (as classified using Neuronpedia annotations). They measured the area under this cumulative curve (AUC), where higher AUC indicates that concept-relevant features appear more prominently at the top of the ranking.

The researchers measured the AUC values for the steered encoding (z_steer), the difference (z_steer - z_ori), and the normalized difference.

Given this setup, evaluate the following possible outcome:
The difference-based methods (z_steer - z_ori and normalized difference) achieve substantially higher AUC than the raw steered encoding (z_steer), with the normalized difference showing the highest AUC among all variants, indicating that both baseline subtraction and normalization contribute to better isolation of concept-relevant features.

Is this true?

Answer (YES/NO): YES